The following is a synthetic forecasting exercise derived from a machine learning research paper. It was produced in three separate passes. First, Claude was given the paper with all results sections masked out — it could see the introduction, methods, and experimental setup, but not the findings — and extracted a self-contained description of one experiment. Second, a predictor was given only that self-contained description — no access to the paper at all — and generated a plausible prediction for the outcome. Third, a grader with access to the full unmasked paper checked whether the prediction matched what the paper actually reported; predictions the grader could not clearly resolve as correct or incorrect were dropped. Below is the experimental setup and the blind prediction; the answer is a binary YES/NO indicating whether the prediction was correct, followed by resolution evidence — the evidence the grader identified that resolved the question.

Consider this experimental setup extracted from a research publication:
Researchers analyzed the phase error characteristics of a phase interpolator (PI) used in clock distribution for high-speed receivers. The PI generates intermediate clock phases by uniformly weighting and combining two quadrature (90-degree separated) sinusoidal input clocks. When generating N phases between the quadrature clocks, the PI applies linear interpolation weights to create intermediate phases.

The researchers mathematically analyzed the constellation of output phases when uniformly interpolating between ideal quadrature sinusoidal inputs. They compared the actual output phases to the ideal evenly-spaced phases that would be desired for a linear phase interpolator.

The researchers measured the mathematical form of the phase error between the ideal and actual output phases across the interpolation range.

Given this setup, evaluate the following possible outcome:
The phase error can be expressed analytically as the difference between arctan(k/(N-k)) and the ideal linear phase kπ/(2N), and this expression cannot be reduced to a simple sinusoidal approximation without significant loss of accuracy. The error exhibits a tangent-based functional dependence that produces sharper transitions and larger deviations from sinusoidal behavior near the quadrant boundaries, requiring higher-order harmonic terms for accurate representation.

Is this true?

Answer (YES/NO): NO